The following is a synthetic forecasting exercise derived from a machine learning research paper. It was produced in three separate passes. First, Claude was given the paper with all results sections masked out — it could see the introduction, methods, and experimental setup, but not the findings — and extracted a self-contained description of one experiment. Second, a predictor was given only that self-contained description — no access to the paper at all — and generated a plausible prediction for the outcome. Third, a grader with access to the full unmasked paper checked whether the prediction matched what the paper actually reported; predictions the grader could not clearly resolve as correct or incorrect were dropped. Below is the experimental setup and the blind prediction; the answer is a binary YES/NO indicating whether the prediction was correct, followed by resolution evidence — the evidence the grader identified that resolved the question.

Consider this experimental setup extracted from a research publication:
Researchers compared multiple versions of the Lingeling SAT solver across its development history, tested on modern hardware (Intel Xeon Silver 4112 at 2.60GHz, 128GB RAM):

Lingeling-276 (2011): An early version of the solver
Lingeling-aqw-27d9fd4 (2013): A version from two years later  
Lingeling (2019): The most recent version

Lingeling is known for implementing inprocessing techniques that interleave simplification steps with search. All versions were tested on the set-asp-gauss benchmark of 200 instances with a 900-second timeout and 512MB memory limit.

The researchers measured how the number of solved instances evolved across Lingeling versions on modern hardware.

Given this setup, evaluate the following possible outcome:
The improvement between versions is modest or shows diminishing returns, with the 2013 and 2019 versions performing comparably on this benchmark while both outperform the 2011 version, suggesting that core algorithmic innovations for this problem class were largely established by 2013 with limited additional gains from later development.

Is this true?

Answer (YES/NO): YES